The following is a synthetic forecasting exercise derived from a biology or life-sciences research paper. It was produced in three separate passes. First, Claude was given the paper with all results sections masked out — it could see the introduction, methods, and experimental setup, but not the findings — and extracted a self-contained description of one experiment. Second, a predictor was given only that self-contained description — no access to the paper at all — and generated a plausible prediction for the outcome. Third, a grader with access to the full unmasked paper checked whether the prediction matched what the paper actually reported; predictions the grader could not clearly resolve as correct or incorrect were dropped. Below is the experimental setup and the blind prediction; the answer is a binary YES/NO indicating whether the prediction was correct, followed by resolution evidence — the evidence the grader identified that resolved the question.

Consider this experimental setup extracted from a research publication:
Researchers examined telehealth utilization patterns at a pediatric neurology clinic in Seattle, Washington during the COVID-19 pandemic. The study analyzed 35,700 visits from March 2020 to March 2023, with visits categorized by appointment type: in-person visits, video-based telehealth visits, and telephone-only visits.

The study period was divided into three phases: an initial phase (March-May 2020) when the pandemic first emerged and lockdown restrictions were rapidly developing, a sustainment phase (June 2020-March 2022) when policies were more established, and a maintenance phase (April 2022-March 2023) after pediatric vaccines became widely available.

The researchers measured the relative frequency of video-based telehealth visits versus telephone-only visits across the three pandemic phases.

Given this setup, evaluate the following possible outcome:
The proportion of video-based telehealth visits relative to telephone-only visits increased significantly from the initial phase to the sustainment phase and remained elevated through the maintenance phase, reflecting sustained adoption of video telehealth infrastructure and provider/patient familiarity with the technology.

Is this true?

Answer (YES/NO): YES